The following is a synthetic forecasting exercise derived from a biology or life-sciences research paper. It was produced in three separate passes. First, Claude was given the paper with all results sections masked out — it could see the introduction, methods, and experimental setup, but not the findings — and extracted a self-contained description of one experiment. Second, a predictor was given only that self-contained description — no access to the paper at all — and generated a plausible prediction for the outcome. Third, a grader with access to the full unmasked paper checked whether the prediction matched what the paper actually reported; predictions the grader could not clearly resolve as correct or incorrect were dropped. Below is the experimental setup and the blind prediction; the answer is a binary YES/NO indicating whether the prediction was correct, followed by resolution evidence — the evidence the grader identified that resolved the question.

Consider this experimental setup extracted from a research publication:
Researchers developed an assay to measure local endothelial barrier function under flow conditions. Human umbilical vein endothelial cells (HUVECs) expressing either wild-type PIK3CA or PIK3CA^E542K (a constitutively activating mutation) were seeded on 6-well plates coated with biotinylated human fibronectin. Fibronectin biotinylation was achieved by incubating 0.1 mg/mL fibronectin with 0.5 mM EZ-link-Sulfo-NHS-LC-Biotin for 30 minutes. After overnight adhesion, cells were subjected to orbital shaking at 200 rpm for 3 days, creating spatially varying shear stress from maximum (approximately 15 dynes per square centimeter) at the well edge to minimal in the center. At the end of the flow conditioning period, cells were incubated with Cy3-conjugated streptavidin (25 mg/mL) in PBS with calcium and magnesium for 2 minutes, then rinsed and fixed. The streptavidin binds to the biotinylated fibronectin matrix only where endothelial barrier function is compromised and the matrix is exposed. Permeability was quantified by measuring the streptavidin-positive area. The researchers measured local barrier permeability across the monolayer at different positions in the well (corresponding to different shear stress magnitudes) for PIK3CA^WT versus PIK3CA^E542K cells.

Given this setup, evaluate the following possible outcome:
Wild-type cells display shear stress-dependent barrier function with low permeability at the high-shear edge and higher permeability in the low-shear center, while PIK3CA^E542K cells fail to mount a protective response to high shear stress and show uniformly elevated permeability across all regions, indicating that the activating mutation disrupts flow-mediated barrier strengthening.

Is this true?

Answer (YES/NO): NO